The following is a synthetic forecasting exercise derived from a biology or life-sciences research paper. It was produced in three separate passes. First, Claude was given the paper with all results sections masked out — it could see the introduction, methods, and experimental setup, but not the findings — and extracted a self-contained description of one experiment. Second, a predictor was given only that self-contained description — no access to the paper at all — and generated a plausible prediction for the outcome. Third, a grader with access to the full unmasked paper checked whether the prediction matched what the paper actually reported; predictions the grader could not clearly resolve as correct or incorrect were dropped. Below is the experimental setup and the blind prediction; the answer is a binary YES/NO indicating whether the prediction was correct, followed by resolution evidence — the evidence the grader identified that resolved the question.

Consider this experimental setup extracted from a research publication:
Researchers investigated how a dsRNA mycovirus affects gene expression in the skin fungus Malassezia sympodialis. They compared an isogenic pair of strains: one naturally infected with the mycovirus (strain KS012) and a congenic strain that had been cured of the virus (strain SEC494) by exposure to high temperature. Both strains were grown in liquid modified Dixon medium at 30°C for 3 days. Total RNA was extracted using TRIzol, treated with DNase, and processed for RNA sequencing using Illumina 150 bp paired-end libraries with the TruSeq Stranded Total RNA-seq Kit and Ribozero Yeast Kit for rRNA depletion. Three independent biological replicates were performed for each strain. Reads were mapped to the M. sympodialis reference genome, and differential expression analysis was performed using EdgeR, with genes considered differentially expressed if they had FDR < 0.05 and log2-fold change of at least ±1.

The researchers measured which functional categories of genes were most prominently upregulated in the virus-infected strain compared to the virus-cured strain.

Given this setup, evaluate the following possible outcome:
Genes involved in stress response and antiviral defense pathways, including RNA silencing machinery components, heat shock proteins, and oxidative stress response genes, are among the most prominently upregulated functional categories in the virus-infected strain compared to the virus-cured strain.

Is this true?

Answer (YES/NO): NO